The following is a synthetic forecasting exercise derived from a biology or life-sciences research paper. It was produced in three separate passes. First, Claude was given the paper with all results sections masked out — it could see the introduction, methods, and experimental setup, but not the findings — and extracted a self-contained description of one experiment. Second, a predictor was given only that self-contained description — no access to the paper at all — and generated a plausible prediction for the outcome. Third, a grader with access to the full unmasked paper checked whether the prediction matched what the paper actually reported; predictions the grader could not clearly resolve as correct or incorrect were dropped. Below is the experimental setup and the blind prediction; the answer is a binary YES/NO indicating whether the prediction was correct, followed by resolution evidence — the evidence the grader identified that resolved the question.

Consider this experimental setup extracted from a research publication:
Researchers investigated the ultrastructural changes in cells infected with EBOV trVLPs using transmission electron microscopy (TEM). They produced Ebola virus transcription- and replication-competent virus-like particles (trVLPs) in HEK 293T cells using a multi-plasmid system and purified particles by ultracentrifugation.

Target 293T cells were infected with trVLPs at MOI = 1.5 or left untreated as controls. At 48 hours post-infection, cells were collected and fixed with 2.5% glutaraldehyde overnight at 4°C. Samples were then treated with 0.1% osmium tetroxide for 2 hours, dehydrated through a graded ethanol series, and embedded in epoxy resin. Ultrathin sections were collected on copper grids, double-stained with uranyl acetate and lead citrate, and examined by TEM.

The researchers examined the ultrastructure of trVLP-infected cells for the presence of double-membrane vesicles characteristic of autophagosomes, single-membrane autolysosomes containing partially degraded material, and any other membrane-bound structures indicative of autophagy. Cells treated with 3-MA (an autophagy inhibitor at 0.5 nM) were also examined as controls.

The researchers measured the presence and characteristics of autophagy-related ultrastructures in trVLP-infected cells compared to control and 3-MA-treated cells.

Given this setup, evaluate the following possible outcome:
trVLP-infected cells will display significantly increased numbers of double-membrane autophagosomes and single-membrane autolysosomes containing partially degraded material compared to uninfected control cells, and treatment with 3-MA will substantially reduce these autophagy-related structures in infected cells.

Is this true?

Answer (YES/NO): NO